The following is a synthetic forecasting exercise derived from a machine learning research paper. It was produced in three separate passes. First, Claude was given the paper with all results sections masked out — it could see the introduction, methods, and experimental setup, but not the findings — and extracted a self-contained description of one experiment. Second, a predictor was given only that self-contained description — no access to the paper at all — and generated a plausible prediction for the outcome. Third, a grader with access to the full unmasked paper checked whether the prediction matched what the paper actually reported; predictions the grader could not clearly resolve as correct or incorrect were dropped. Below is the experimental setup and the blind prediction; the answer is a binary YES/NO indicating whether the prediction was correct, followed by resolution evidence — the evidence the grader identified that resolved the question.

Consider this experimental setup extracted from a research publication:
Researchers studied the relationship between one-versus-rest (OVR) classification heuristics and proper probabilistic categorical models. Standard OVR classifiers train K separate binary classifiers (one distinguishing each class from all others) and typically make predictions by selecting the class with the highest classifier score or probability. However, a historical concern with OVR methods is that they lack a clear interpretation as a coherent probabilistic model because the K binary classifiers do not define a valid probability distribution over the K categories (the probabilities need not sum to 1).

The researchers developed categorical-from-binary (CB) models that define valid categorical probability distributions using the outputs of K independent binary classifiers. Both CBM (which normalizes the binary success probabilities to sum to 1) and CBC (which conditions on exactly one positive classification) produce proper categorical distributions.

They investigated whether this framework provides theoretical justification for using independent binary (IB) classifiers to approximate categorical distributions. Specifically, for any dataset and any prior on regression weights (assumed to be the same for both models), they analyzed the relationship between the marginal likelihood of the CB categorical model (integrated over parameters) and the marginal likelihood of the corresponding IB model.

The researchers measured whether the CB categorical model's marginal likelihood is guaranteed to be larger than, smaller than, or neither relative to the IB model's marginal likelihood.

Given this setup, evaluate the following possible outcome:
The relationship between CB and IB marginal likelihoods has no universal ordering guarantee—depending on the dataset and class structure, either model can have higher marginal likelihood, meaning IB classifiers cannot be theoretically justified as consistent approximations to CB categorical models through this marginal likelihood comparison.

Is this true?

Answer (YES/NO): NO